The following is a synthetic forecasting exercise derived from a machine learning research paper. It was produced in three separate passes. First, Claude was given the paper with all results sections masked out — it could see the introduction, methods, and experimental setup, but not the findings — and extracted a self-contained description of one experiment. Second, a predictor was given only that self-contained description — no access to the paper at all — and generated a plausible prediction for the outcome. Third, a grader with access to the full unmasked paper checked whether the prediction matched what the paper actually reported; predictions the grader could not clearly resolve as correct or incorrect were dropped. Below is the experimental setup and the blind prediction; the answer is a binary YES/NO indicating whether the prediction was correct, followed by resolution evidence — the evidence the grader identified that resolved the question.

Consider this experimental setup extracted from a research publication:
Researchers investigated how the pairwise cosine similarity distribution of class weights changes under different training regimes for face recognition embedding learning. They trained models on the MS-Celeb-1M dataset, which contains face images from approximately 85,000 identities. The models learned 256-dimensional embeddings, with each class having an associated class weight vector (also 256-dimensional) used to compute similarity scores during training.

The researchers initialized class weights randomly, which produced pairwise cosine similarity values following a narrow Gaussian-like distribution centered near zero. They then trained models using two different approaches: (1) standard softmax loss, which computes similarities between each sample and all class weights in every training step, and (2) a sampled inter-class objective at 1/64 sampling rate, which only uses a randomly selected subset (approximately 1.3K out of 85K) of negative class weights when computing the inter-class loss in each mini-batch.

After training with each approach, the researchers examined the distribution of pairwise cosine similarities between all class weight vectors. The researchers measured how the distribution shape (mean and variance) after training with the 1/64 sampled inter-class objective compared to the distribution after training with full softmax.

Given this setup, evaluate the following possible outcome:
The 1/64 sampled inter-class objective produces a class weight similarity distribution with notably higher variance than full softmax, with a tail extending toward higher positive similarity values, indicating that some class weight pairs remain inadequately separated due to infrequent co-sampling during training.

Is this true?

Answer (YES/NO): NO